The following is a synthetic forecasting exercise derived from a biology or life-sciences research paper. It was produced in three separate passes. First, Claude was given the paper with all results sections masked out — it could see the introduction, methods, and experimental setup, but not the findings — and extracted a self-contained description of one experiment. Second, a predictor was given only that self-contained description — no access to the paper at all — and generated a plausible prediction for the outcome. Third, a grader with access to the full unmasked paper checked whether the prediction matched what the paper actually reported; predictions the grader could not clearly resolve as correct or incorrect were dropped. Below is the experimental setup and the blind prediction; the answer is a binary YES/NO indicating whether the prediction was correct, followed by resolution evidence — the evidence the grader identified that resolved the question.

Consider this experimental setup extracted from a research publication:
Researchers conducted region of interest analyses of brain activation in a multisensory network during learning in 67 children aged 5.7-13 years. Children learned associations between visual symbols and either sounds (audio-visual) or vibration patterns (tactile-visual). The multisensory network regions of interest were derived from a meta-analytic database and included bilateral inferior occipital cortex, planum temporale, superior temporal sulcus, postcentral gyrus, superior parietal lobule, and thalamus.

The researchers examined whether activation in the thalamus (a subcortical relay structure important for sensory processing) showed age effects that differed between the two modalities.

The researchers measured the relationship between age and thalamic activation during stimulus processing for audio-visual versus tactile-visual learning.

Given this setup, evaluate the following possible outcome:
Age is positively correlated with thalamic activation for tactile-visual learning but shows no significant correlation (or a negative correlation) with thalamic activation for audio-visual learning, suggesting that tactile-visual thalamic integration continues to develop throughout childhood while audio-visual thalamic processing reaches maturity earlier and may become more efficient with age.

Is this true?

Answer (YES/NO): NO